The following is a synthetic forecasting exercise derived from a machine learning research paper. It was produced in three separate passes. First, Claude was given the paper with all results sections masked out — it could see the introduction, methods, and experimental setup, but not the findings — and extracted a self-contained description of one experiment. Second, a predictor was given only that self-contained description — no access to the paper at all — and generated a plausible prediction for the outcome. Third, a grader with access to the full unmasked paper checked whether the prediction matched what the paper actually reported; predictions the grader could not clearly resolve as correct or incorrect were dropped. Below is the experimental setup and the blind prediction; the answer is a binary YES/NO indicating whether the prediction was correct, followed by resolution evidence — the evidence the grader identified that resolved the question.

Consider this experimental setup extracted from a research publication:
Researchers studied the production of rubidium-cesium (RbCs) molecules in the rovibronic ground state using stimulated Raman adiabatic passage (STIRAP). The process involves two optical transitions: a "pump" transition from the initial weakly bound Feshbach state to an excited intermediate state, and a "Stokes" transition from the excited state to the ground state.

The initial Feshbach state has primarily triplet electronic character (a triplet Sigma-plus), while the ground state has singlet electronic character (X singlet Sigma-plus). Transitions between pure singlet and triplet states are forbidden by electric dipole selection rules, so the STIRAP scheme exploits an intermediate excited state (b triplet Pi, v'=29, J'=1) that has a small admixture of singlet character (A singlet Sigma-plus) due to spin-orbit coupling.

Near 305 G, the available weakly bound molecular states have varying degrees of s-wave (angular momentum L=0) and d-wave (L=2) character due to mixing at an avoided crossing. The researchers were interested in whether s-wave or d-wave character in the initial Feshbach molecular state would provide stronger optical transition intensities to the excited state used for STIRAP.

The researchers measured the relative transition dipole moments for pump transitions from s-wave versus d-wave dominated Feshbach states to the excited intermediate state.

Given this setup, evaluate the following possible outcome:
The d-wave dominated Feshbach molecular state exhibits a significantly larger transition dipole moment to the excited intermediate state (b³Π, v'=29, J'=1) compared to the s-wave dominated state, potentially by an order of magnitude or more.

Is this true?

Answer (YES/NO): NO